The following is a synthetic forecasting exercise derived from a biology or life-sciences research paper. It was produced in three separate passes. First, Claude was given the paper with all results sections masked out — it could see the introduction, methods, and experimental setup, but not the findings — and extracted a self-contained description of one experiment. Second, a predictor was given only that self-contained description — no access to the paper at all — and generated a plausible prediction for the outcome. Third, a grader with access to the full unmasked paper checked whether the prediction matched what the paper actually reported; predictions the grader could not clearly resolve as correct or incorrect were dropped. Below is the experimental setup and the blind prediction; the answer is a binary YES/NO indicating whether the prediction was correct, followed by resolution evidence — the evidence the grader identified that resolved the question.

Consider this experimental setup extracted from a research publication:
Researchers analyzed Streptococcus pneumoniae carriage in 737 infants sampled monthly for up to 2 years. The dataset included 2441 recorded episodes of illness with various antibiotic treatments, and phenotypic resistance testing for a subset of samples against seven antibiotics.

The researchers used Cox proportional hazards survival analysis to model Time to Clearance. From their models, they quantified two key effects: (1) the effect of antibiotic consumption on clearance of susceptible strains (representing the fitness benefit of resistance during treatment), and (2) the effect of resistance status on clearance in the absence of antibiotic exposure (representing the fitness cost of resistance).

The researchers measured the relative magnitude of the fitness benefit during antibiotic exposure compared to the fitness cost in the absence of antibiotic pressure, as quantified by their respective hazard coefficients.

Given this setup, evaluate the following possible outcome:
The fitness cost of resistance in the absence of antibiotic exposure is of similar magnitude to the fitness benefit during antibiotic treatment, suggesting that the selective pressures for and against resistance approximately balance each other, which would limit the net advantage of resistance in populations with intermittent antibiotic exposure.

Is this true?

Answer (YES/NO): NO